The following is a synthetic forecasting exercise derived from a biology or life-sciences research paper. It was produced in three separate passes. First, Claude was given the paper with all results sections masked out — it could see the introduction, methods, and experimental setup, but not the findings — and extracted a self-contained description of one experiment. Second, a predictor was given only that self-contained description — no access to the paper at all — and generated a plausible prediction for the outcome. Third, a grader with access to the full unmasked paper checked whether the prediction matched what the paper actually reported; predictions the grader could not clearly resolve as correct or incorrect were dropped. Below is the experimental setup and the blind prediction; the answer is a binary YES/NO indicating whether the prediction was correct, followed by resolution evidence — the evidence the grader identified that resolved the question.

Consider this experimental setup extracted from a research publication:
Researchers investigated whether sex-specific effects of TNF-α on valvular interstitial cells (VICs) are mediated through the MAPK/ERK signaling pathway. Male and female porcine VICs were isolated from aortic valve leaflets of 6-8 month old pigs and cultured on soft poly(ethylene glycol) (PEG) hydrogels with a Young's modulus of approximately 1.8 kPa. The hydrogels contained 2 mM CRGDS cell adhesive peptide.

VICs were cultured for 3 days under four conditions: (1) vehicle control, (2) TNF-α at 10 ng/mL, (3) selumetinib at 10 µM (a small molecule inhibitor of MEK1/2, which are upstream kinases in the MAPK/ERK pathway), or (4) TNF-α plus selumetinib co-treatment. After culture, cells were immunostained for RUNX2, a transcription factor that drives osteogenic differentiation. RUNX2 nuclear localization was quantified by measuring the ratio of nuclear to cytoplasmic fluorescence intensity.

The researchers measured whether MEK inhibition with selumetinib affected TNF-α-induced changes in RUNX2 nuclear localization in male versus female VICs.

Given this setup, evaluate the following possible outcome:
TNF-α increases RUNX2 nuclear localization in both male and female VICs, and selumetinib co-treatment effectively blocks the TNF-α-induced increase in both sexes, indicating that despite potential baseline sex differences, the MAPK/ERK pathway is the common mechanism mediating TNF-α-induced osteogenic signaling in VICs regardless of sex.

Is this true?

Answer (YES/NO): NO